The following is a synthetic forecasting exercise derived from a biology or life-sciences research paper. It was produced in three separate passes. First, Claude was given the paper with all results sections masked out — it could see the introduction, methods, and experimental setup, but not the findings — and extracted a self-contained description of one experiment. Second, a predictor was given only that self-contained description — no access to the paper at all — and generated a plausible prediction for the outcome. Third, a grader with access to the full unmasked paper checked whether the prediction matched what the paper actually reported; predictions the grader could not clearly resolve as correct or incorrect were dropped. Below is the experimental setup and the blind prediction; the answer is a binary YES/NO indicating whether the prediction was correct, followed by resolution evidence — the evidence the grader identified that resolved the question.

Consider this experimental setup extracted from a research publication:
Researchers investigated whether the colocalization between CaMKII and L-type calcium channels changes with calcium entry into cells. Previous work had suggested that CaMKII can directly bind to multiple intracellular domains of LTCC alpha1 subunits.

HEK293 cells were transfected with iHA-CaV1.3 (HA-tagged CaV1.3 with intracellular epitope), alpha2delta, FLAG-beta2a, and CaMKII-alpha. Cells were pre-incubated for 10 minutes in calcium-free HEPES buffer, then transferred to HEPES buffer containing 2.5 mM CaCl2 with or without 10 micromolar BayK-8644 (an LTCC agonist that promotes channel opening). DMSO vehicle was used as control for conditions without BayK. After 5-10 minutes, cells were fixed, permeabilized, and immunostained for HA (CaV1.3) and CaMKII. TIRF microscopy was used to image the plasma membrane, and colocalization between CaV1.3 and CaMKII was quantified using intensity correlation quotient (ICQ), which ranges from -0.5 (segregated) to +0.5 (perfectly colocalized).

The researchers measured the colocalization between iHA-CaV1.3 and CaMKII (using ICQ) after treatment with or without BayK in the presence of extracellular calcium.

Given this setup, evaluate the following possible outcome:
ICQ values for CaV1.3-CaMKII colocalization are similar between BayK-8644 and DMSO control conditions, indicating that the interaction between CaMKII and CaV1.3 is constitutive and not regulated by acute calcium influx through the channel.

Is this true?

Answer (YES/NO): NO